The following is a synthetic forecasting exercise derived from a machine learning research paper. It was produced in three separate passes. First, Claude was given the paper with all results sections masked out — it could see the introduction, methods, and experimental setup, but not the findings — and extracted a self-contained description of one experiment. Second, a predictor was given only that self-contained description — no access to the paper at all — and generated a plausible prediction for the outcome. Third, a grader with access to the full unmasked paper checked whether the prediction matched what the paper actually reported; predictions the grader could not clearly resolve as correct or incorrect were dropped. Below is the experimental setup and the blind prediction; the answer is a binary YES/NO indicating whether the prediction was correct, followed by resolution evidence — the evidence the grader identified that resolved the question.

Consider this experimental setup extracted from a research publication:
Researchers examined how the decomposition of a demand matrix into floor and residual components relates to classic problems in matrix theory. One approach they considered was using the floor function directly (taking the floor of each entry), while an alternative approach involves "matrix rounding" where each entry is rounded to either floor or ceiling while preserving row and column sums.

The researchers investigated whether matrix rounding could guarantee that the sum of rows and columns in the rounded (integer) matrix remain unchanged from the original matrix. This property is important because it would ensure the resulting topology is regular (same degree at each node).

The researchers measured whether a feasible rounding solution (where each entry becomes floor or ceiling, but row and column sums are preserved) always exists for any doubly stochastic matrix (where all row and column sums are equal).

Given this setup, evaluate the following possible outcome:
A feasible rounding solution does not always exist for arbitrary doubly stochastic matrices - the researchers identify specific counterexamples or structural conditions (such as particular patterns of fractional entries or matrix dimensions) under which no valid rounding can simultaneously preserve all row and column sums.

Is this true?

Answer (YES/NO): NO